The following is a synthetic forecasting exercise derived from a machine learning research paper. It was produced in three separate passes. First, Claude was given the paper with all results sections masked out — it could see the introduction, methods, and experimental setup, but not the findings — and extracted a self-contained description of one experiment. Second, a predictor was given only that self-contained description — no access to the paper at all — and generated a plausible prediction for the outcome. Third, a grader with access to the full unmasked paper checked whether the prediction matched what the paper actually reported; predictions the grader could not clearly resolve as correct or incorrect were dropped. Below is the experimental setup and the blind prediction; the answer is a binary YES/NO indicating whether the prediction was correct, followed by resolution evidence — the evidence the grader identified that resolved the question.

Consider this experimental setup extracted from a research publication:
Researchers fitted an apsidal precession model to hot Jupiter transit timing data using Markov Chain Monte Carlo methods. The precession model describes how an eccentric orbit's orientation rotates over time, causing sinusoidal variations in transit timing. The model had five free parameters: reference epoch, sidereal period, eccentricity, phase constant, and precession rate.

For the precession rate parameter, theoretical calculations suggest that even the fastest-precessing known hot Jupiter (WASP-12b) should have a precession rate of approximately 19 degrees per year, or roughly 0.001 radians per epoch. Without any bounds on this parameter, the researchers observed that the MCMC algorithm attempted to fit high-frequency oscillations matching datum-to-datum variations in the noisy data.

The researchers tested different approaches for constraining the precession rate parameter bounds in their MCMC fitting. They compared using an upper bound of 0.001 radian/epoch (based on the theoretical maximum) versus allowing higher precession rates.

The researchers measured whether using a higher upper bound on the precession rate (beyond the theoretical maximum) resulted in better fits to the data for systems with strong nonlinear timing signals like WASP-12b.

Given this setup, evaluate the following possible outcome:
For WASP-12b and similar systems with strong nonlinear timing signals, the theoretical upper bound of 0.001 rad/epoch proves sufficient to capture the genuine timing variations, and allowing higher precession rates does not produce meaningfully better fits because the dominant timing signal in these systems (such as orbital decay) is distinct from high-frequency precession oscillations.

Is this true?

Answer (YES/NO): YES